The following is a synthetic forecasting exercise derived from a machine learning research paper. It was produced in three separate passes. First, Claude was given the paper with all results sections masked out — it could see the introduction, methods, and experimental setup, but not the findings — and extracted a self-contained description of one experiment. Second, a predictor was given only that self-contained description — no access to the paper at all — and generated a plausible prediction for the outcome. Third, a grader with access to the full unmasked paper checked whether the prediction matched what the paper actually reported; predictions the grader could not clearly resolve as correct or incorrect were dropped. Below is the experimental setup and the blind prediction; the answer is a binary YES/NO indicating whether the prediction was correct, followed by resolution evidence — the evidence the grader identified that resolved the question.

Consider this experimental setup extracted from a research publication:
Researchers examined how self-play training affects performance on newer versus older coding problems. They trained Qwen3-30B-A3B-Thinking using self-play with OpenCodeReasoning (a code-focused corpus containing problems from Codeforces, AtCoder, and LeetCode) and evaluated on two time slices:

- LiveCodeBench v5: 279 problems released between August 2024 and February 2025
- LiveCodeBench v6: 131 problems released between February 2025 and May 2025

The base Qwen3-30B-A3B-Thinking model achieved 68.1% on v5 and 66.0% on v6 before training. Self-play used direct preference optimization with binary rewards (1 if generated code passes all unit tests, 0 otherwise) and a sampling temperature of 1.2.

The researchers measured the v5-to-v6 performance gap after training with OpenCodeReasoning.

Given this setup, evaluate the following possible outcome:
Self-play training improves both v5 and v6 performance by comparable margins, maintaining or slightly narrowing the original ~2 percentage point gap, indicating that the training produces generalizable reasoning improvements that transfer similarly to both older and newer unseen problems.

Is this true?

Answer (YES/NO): NO